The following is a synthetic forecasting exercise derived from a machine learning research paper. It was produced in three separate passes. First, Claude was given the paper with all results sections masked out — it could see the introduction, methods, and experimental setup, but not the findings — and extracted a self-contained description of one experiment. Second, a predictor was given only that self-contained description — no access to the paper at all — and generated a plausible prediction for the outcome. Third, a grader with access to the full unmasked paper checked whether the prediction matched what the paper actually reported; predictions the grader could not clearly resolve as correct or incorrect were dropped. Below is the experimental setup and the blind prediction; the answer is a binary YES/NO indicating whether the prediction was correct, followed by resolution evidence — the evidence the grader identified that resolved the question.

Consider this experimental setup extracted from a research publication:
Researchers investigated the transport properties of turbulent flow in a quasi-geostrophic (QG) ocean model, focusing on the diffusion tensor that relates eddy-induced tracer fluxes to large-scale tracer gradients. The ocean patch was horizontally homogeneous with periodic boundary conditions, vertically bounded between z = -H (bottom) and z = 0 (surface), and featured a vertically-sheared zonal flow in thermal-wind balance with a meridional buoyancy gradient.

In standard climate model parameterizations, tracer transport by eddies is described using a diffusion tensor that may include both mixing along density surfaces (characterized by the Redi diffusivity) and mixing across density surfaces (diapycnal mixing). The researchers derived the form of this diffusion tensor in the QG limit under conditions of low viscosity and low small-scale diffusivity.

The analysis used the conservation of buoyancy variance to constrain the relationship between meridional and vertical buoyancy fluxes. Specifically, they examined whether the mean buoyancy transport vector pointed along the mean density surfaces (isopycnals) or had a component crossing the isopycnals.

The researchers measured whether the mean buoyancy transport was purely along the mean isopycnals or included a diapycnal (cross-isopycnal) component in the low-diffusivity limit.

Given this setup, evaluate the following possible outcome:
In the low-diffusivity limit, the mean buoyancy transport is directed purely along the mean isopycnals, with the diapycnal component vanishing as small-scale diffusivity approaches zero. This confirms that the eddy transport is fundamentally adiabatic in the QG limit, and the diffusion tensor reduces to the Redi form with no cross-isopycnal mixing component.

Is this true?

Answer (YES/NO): YES